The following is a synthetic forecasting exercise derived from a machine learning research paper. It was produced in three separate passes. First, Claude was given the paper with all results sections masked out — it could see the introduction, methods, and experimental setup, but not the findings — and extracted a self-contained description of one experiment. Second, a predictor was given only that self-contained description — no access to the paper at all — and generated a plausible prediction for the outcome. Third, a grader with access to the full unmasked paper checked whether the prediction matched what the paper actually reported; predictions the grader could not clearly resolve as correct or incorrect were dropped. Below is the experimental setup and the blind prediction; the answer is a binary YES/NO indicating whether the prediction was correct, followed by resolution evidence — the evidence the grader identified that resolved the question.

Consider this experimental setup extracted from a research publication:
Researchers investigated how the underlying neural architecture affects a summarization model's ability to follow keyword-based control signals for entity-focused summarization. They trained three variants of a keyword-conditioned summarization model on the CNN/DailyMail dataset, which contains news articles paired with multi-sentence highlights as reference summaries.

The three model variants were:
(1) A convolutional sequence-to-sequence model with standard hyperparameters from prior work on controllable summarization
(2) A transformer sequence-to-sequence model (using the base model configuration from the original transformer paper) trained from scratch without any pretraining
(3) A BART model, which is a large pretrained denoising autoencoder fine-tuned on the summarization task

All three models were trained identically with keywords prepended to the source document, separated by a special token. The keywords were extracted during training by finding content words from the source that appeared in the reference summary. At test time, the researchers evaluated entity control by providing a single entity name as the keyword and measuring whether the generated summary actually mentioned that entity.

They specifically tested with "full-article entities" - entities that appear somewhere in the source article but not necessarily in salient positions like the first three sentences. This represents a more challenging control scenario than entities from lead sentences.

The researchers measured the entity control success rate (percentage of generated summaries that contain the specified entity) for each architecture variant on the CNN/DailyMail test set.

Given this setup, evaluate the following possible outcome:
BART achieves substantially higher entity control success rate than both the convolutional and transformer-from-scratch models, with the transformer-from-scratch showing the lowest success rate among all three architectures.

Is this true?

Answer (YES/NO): NO